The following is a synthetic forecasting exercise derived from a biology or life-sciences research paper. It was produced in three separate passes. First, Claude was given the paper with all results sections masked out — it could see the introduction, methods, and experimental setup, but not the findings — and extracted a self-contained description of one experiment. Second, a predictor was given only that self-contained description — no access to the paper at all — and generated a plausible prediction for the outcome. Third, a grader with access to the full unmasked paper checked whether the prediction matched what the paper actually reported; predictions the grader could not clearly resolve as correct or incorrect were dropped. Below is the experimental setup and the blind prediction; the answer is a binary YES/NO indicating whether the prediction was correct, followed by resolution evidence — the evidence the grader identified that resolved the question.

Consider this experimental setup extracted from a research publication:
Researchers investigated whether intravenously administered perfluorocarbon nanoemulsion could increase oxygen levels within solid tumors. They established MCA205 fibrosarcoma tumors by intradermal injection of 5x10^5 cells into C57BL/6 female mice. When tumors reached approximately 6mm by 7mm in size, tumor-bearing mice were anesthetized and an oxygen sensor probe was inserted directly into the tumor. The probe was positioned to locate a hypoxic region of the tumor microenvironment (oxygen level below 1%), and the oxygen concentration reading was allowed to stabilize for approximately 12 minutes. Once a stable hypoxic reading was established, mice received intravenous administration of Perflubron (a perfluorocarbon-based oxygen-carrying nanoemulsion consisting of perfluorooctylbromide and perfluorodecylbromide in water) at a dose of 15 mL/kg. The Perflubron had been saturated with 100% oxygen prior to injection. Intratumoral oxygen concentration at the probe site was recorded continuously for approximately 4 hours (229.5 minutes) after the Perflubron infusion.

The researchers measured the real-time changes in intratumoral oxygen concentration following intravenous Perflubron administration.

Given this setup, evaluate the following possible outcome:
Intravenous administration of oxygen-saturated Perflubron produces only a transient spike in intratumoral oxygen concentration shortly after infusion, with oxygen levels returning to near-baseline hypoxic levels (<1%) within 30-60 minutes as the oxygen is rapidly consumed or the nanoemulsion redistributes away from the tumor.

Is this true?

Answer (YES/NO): NO